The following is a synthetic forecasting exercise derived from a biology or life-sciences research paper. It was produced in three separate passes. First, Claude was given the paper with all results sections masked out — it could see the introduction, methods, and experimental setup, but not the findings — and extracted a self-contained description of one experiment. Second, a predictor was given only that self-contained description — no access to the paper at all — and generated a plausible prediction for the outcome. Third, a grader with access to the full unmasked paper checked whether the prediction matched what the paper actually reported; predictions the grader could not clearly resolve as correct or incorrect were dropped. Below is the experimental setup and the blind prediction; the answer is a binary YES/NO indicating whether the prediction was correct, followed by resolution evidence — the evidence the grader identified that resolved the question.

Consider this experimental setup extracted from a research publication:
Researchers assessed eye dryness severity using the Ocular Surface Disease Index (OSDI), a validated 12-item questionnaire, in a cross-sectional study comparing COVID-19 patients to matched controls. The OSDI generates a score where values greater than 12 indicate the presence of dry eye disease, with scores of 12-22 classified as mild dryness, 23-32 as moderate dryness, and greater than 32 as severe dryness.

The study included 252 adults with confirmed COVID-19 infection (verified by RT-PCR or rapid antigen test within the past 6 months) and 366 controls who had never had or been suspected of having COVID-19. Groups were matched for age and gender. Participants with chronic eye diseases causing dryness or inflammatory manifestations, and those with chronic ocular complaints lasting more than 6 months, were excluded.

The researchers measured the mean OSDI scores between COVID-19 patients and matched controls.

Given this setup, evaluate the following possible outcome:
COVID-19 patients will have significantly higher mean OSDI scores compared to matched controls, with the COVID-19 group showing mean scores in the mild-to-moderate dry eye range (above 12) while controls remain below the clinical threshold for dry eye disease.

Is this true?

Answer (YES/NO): NO